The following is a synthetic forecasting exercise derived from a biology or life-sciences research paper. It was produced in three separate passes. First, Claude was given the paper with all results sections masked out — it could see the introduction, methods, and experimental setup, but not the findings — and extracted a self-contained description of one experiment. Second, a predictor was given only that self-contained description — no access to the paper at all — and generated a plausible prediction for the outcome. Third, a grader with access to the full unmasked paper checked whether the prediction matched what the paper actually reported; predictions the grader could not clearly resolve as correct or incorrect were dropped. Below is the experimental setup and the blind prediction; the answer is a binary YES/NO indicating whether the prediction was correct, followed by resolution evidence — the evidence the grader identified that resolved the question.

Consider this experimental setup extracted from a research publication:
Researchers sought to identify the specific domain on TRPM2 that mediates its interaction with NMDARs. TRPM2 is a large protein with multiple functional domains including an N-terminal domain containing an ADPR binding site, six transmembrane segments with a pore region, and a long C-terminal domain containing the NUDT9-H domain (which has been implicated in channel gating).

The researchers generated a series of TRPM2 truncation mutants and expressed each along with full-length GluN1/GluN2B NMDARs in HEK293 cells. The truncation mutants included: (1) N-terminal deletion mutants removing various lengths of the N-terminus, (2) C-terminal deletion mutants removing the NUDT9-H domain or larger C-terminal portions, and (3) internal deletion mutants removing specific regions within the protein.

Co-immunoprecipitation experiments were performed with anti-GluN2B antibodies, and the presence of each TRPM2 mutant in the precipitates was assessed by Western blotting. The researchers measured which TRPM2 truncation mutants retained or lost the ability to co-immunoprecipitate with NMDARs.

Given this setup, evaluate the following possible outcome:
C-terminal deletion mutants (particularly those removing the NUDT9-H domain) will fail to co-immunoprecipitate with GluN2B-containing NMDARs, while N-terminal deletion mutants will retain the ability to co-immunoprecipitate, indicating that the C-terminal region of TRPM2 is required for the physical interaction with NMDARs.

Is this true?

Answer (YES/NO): NO